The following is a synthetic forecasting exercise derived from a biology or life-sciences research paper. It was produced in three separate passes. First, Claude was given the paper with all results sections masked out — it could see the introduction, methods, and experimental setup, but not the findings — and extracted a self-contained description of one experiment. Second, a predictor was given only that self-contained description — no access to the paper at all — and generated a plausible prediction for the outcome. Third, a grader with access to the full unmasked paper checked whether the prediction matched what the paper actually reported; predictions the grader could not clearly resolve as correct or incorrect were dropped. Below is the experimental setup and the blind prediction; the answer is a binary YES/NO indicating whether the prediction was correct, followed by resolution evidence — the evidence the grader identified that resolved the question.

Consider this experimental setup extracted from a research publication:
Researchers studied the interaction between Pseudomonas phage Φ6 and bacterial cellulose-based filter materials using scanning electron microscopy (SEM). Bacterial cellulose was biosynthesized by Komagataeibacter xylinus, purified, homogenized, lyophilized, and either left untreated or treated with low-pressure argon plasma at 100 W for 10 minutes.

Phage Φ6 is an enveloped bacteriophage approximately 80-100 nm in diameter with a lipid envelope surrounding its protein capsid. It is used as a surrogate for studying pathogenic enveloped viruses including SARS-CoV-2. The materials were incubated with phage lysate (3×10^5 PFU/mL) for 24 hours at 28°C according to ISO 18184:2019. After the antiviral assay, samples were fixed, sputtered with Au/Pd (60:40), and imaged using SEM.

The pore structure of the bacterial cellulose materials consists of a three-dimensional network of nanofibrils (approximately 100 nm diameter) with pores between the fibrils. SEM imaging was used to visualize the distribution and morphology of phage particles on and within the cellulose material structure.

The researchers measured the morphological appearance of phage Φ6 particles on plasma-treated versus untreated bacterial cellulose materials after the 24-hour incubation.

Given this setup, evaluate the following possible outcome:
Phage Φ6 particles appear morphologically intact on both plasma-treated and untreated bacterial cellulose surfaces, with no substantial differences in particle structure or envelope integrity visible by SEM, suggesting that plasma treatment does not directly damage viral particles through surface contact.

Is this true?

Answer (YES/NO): NO